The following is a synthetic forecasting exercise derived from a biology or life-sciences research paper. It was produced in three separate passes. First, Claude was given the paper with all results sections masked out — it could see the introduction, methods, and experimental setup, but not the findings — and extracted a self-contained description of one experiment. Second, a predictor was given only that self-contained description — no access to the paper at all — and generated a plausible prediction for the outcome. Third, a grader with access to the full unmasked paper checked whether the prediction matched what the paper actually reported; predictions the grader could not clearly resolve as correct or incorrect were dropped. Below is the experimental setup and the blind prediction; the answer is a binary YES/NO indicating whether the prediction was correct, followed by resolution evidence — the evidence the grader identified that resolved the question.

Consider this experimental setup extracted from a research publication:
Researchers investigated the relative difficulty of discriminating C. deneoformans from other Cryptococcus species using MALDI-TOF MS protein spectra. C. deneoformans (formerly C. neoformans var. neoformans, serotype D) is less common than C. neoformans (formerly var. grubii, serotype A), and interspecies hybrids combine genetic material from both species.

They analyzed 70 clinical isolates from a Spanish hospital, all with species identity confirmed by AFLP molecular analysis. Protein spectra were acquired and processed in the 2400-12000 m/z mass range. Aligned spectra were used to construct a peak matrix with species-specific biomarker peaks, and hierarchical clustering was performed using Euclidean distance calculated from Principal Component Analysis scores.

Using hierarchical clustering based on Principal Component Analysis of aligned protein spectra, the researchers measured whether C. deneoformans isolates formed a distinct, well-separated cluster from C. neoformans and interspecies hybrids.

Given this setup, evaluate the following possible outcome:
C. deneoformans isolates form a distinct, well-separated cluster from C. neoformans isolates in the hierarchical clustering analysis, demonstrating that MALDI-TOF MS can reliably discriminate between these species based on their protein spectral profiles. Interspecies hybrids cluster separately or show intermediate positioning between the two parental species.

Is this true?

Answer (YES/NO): YES